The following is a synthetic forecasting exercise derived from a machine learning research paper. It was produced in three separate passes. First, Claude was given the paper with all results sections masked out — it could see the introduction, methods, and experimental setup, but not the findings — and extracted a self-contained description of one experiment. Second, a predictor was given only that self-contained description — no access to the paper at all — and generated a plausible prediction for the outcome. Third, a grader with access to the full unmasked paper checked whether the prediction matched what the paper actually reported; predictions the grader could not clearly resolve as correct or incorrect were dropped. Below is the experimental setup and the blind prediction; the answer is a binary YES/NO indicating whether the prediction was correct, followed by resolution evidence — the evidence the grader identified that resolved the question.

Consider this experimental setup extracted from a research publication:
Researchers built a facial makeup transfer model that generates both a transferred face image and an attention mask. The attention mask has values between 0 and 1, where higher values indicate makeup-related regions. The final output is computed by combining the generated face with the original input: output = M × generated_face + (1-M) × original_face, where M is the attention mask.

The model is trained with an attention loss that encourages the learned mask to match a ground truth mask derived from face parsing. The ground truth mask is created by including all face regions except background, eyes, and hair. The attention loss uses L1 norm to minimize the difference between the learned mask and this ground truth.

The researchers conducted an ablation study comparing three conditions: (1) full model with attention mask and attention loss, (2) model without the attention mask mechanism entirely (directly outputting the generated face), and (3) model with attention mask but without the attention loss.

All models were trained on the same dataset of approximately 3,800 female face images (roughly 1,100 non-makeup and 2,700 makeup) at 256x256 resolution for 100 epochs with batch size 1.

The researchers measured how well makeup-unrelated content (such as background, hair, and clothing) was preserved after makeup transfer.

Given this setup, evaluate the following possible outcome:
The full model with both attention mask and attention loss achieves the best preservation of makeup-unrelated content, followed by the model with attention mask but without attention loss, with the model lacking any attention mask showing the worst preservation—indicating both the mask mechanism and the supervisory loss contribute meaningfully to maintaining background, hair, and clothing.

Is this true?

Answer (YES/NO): YES